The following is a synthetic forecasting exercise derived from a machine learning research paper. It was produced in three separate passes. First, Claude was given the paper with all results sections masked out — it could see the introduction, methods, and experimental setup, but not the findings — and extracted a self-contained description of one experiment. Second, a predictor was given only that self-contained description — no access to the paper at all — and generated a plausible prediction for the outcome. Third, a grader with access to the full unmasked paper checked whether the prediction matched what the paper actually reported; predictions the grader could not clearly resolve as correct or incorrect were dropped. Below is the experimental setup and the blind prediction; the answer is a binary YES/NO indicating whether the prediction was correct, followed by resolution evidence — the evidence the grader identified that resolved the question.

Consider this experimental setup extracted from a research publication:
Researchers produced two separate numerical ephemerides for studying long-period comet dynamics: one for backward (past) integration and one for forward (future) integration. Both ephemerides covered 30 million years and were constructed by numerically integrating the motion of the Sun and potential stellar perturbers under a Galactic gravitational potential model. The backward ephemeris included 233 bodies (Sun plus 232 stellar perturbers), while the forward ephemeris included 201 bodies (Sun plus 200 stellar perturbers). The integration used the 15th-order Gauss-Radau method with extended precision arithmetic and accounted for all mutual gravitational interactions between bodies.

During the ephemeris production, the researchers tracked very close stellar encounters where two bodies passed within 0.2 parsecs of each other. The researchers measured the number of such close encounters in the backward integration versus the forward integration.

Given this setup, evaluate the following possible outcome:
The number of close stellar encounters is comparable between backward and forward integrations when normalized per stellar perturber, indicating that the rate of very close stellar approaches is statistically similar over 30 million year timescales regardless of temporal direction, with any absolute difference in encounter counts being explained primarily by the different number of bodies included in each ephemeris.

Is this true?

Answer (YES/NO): YES